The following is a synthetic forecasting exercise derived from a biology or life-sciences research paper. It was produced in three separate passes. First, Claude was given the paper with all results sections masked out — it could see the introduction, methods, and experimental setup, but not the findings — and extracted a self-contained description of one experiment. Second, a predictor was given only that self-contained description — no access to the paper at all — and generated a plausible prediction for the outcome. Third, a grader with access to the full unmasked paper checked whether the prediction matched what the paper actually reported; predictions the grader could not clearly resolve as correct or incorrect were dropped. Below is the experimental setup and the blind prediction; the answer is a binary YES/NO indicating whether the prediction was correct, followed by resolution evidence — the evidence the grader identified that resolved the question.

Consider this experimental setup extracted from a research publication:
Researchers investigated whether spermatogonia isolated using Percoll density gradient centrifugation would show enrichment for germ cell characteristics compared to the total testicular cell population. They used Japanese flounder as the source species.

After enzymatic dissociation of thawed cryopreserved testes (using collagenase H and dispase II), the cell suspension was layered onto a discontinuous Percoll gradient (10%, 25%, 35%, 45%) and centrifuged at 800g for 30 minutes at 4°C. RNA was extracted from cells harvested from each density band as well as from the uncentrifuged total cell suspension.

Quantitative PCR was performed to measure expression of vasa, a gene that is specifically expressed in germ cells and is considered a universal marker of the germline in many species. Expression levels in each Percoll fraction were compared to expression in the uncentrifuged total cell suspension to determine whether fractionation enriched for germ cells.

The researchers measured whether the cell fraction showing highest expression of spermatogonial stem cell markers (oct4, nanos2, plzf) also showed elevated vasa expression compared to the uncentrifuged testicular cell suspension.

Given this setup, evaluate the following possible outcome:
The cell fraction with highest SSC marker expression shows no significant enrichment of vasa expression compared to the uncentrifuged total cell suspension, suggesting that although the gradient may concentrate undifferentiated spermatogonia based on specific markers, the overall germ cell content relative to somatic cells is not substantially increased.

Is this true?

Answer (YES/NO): YES